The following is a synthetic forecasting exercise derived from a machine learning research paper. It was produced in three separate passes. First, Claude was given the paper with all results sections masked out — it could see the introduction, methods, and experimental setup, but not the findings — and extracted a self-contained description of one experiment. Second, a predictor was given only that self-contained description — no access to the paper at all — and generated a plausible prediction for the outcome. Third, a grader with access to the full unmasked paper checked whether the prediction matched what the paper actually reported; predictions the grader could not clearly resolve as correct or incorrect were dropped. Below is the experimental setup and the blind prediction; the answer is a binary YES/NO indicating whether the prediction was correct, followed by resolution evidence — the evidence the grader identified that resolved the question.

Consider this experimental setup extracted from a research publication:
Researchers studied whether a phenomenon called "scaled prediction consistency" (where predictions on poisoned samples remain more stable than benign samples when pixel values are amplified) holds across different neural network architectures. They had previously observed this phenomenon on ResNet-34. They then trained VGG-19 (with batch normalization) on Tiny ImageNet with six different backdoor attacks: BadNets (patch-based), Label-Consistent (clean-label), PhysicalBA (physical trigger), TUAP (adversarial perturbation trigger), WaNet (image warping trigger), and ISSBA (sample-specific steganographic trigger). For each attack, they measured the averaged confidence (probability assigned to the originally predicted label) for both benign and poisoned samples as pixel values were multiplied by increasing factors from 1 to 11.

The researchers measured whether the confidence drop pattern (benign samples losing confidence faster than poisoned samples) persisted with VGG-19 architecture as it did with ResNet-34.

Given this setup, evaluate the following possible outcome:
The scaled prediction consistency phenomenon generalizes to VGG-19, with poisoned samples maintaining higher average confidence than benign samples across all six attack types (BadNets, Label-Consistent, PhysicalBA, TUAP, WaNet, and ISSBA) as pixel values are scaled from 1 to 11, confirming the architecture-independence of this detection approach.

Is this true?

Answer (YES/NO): YES